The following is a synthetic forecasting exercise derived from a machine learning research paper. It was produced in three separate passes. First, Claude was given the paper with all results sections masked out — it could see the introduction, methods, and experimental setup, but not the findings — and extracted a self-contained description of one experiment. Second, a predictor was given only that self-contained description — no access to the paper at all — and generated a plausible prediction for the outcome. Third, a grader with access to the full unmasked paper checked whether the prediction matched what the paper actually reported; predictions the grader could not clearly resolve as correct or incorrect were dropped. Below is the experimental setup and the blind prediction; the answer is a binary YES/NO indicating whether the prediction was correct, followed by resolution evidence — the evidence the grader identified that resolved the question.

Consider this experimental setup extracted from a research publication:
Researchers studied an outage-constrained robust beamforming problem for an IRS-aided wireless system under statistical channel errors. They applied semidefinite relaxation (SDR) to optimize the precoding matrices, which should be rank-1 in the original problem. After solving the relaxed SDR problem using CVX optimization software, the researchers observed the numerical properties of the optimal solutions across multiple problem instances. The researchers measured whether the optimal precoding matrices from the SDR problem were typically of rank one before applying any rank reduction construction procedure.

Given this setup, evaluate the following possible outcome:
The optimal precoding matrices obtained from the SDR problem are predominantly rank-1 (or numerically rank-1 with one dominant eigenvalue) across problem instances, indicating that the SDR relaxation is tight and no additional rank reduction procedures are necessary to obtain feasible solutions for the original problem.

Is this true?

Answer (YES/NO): YES